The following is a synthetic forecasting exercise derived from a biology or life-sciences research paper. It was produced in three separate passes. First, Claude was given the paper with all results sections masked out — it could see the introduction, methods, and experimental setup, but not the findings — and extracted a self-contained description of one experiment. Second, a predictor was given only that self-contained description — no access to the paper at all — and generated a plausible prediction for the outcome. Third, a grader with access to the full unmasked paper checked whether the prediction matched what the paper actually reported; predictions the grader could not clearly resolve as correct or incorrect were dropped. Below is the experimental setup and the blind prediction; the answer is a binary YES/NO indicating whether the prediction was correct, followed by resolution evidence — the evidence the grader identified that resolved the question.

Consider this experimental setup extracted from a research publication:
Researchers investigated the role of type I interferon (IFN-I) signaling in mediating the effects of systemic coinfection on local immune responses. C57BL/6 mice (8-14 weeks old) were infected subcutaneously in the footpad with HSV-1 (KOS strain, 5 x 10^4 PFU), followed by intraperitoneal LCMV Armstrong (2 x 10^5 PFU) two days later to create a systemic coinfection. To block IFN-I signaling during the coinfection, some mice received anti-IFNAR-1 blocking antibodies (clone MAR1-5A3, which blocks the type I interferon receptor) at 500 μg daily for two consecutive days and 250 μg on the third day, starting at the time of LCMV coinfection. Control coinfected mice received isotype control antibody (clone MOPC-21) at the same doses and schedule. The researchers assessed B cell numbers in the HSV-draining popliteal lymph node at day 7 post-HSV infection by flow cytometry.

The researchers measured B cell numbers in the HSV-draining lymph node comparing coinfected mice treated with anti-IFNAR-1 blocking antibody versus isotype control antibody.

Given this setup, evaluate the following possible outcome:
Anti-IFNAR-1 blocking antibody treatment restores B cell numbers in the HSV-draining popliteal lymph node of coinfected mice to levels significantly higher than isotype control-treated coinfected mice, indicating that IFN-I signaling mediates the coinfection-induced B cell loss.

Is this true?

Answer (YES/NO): YES